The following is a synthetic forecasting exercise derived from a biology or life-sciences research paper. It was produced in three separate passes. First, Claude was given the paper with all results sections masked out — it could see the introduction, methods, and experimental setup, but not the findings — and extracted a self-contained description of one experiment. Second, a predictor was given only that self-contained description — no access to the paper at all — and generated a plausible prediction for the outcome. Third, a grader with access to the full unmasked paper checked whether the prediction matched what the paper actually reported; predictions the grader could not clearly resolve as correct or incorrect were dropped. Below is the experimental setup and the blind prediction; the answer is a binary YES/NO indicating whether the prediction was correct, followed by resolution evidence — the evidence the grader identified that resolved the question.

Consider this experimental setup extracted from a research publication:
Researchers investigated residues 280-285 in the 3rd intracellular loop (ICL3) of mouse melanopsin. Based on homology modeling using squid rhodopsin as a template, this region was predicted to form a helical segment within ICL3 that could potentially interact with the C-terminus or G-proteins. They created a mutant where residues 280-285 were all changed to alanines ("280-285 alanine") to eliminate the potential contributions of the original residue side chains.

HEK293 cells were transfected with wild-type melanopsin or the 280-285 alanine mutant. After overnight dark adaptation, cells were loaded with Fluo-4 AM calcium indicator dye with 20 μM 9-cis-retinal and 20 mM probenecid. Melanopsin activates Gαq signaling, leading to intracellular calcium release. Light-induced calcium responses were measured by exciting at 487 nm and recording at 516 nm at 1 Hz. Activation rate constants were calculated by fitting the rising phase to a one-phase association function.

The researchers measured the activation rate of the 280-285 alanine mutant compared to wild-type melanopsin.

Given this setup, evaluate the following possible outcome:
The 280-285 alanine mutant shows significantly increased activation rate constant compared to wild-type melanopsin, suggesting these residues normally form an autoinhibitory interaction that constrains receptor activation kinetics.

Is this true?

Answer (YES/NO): NO